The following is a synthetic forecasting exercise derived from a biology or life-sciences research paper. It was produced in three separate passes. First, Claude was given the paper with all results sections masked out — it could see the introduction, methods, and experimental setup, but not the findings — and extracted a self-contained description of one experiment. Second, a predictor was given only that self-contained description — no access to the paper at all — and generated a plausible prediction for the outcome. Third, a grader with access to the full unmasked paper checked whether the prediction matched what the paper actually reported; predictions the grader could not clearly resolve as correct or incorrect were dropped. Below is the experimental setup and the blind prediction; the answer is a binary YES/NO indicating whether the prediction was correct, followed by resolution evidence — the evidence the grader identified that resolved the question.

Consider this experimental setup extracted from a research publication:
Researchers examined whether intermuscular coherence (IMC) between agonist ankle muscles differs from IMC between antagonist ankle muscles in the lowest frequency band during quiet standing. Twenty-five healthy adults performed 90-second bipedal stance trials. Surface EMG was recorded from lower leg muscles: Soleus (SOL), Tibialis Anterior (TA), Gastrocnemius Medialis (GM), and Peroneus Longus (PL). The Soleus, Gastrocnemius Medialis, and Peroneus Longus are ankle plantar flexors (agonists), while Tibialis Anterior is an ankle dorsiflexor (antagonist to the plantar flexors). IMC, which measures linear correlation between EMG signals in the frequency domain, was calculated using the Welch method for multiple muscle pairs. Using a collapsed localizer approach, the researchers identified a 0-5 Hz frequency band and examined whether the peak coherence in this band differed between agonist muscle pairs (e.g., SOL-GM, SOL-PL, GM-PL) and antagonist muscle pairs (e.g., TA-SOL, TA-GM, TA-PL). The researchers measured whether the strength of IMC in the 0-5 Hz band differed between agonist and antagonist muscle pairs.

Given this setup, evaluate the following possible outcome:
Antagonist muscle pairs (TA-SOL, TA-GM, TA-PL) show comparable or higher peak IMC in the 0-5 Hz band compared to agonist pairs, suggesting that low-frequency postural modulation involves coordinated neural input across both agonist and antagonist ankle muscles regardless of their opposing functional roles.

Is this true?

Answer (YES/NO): NO